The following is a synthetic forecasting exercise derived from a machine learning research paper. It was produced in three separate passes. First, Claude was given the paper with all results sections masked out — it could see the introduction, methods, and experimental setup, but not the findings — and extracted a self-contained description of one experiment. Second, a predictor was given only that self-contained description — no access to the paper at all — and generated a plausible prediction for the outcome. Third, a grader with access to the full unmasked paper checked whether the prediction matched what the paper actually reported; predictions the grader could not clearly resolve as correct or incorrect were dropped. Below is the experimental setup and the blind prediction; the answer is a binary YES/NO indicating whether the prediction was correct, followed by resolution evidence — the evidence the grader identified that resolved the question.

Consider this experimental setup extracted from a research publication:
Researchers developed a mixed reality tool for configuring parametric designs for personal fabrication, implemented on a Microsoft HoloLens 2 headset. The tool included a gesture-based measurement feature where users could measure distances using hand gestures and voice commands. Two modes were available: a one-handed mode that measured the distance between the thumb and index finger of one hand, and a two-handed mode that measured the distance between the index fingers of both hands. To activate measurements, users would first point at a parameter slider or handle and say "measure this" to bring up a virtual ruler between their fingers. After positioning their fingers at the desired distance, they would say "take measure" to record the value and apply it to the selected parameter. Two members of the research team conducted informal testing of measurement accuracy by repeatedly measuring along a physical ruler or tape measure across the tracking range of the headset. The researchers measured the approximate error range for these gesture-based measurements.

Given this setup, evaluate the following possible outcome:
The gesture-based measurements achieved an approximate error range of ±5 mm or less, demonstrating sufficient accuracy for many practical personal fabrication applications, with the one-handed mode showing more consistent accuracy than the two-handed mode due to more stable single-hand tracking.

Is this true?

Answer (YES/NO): NO